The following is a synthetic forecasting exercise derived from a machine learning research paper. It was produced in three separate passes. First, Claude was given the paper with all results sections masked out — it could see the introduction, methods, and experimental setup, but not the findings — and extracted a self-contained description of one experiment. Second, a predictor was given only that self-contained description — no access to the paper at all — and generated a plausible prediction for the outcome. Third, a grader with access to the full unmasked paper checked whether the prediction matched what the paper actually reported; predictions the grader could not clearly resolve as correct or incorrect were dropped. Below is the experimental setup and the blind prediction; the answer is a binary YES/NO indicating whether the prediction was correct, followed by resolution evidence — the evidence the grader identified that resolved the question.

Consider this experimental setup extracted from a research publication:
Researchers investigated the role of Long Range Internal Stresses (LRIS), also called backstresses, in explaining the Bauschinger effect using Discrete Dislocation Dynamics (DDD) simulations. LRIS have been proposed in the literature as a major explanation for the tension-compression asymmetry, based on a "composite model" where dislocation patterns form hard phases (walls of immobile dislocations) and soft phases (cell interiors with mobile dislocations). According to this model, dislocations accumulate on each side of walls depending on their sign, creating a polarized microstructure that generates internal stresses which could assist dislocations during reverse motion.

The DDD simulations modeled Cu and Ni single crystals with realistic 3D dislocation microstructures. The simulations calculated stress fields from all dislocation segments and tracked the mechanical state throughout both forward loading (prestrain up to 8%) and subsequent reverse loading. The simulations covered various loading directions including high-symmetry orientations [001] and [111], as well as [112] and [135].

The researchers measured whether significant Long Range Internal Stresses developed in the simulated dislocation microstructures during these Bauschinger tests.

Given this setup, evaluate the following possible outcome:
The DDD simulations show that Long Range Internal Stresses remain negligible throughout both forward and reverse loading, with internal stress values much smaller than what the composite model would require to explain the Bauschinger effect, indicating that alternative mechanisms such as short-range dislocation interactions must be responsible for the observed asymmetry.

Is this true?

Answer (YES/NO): YES